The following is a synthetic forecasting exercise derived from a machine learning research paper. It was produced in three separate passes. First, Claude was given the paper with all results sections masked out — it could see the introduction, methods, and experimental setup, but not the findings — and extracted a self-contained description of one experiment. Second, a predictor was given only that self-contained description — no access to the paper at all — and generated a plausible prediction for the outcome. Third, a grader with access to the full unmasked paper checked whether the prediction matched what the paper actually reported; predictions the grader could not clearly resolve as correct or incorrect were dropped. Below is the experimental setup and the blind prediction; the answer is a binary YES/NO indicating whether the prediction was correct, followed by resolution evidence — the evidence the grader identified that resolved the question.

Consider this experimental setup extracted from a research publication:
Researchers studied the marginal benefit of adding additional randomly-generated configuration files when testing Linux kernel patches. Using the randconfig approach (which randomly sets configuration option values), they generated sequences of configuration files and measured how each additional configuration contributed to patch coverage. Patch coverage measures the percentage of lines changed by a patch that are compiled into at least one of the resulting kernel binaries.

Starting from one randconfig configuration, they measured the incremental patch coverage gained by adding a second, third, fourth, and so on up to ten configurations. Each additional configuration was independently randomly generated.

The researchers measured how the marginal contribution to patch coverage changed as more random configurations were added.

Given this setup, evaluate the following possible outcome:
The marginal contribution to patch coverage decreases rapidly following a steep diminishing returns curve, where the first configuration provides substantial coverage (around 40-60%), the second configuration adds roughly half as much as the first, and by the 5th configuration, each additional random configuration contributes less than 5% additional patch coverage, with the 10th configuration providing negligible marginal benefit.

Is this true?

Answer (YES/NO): NO